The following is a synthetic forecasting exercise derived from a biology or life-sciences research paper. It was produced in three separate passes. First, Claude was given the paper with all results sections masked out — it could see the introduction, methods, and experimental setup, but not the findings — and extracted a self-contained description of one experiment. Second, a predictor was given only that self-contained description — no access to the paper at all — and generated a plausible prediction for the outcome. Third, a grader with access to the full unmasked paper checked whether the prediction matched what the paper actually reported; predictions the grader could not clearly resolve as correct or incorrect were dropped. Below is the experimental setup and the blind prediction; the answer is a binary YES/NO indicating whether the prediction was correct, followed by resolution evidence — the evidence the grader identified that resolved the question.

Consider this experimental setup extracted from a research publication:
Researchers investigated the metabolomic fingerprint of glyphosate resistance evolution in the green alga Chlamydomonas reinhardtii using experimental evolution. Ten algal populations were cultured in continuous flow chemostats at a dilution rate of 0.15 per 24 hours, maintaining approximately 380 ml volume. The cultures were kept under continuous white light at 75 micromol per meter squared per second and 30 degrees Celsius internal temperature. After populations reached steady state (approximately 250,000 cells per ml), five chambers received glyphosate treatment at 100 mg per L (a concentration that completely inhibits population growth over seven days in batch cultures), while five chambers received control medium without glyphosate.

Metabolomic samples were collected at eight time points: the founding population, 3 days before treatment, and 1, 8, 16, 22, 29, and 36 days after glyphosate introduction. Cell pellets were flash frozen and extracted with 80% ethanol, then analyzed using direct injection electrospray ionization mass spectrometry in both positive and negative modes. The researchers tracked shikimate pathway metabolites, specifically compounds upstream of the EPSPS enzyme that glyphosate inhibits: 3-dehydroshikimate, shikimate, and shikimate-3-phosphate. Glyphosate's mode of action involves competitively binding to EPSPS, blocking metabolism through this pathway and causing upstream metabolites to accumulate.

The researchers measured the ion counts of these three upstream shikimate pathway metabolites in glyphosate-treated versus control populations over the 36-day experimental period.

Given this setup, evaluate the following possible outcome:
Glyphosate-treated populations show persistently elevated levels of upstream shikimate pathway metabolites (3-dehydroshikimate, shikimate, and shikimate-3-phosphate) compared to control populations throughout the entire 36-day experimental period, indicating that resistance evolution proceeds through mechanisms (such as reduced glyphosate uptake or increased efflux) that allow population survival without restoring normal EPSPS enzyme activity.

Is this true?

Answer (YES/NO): NO